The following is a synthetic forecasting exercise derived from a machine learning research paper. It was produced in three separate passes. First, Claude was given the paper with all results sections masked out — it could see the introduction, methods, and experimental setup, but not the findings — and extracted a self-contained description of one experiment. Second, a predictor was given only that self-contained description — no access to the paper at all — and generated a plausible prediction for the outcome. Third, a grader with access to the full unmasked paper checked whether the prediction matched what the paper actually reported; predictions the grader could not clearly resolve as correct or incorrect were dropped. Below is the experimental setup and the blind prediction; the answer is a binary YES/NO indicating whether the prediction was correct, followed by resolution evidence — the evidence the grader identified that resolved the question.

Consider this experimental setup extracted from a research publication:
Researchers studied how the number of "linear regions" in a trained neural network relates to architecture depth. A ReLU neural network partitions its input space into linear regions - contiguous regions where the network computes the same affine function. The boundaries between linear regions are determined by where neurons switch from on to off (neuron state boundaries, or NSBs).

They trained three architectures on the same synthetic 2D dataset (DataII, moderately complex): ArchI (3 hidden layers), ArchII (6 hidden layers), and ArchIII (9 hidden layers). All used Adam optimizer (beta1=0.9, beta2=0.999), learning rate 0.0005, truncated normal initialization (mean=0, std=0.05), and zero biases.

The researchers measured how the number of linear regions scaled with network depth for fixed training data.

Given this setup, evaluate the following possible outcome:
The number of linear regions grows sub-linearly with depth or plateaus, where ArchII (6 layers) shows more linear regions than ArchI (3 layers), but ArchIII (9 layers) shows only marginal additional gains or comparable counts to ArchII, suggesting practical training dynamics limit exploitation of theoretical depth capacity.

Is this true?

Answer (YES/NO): NO